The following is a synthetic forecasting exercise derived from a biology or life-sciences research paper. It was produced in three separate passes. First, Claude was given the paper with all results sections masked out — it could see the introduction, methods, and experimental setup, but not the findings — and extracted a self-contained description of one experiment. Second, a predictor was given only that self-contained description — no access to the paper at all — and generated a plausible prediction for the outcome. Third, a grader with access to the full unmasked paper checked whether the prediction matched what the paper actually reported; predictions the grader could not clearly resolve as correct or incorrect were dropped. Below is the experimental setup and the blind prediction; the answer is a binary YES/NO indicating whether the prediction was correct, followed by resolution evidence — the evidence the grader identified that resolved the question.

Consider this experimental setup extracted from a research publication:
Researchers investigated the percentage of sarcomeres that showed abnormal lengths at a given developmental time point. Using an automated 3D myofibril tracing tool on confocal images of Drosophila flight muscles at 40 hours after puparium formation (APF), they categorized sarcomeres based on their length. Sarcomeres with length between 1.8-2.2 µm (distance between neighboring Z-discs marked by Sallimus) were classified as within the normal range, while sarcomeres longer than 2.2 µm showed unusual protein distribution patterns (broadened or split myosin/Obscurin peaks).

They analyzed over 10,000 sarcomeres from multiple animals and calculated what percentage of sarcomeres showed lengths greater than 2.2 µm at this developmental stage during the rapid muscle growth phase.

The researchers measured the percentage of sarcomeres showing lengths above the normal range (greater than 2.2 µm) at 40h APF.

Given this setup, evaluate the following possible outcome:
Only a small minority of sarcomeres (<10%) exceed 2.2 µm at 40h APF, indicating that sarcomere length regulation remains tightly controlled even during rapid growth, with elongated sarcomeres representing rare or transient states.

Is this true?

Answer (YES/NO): YES